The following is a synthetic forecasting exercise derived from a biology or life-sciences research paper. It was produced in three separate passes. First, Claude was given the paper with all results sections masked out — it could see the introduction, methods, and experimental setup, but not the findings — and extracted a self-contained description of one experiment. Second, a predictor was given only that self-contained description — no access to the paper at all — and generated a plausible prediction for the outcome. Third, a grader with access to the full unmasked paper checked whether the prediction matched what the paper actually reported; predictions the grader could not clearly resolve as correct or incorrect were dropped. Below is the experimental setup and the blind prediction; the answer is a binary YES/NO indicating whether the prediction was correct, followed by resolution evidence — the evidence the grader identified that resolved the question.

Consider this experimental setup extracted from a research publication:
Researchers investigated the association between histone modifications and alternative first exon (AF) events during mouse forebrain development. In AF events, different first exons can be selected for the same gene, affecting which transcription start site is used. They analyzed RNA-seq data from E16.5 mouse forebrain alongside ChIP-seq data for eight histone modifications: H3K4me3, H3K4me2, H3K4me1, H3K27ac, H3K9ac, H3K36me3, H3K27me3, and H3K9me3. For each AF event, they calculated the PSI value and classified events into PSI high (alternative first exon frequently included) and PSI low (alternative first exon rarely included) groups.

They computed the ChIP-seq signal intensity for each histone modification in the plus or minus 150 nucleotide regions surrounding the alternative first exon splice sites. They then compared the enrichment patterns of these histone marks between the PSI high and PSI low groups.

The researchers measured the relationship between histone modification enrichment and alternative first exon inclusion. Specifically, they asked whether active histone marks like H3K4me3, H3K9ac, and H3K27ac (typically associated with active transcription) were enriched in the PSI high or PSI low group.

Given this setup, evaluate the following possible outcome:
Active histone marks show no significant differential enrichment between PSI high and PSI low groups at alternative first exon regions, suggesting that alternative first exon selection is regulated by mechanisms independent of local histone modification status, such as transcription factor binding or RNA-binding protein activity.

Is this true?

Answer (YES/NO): NO